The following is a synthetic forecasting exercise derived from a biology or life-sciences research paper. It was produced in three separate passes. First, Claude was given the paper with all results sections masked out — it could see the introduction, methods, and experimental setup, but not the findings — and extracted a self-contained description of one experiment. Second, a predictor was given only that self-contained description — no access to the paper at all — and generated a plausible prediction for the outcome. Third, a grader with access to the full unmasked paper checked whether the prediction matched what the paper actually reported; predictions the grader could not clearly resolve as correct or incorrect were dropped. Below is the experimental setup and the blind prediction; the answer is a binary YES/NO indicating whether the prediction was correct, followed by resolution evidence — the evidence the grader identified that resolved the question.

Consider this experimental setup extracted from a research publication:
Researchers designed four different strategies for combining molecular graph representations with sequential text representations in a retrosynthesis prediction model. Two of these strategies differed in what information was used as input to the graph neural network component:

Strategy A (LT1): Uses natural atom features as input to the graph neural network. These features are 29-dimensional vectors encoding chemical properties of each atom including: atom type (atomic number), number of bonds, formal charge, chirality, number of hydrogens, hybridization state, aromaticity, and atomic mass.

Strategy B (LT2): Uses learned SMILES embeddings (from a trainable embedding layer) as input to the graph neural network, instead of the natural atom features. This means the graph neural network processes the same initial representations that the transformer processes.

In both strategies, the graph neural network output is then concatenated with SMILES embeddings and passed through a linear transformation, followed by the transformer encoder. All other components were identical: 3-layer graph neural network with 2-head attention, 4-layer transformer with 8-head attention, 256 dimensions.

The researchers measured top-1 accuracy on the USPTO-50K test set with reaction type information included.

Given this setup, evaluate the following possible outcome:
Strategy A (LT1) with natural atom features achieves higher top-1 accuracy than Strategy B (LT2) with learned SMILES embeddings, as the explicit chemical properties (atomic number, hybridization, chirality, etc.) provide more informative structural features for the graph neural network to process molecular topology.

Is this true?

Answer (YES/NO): YES